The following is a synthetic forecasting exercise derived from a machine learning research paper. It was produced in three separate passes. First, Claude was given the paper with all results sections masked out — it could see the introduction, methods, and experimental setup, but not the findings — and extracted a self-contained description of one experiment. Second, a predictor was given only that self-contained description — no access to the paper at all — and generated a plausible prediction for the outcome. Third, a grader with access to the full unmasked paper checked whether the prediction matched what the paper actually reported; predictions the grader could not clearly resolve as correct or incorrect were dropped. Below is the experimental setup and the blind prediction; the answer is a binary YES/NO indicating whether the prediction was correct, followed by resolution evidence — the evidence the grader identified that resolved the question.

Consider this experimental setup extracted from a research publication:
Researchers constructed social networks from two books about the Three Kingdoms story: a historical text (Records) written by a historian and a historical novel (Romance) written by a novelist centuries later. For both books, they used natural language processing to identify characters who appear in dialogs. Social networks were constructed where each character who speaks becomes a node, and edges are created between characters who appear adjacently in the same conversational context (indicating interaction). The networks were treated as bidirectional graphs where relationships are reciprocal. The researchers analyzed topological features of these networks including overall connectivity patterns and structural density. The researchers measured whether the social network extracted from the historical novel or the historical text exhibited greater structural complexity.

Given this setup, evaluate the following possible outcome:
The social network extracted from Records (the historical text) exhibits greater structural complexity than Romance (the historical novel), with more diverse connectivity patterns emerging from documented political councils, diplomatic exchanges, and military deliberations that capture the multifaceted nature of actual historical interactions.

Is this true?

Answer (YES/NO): NO